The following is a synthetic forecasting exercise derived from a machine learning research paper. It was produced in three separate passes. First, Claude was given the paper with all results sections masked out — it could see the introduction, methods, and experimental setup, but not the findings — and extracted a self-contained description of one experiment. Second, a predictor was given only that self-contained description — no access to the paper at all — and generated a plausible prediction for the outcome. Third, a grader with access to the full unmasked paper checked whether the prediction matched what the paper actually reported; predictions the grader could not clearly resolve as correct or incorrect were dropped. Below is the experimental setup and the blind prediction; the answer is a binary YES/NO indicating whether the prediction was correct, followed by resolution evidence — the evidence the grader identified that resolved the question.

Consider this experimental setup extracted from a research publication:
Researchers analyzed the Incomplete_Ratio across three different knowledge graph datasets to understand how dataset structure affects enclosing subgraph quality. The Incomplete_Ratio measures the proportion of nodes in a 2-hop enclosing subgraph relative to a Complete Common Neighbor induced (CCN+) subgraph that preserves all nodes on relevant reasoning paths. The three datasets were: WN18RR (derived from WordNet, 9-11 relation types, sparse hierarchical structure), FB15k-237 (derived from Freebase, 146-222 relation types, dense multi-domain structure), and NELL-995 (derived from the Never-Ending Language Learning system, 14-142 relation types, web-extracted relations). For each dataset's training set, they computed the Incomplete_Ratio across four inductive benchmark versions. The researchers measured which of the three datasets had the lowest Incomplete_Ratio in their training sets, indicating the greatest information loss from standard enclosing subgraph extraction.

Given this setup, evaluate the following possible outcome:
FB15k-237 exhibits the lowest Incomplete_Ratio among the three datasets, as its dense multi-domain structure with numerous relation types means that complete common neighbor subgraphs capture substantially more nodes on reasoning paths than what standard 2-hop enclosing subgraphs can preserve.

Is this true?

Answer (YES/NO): NO